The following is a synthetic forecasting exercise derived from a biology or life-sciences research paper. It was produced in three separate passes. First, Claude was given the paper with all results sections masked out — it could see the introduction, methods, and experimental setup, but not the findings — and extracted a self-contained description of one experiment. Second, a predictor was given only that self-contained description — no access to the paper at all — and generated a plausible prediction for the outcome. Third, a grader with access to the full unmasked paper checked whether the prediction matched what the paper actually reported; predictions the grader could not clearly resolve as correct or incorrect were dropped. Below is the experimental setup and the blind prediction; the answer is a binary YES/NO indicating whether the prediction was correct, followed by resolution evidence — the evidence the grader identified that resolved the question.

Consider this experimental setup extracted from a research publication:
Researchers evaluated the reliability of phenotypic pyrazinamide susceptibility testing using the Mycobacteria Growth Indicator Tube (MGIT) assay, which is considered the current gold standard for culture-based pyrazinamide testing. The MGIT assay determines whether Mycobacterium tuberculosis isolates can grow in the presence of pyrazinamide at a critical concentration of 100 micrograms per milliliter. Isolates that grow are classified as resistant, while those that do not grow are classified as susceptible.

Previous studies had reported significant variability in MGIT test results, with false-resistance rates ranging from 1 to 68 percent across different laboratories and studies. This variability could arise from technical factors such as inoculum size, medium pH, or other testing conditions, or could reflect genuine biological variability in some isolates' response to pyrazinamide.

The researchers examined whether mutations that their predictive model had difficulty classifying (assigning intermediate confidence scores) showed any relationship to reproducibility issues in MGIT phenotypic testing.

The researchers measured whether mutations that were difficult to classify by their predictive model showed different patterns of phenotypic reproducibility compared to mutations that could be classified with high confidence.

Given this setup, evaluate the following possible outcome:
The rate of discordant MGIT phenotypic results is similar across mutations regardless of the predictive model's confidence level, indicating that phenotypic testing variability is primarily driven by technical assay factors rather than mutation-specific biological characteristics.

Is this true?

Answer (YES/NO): NO